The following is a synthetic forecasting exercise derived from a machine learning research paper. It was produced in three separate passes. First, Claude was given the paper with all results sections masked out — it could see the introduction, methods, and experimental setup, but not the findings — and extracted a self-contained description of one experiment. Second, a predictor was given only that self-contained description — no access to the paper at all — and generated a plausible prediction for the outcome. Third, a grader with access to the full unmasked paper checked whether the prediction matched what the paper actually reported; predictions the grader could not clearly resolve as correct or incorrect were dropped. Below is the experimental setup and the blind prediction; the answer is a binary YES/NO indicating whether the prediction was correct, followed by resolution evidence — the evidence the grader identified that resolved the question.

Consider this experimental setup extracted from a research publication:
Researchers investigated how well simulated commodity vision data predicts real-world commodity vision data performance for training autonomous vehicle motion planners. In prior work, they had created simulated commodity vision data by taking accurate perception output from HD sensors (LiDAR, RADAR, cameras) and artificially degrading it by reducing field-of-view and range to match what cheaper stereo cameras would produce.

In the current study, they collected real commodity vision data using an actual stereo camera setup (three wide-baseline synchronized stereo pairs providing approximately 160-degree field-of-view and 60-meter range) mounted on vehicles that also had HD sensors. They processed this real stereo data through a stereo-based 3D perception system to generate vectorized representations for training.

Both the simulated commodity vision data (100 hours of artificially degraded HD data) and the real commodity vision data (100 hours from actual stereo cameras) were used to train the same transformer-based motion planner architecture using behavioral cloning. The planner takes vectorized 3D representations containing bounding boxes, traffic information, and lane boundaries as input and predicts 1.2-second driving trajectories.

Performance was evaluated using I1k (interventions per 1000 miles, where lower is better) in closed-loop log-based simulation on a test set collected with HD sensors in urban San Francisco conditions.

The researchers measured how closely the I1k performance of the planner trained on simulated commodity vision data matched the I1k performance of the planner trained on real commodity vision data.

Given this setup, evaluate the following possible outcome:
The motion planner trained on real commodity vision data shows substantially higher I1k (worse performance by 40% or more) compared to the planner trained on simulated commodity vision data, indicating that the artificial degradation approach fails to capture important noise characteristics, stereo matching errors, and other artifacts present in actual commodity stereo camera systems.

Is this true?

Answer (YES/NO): NO